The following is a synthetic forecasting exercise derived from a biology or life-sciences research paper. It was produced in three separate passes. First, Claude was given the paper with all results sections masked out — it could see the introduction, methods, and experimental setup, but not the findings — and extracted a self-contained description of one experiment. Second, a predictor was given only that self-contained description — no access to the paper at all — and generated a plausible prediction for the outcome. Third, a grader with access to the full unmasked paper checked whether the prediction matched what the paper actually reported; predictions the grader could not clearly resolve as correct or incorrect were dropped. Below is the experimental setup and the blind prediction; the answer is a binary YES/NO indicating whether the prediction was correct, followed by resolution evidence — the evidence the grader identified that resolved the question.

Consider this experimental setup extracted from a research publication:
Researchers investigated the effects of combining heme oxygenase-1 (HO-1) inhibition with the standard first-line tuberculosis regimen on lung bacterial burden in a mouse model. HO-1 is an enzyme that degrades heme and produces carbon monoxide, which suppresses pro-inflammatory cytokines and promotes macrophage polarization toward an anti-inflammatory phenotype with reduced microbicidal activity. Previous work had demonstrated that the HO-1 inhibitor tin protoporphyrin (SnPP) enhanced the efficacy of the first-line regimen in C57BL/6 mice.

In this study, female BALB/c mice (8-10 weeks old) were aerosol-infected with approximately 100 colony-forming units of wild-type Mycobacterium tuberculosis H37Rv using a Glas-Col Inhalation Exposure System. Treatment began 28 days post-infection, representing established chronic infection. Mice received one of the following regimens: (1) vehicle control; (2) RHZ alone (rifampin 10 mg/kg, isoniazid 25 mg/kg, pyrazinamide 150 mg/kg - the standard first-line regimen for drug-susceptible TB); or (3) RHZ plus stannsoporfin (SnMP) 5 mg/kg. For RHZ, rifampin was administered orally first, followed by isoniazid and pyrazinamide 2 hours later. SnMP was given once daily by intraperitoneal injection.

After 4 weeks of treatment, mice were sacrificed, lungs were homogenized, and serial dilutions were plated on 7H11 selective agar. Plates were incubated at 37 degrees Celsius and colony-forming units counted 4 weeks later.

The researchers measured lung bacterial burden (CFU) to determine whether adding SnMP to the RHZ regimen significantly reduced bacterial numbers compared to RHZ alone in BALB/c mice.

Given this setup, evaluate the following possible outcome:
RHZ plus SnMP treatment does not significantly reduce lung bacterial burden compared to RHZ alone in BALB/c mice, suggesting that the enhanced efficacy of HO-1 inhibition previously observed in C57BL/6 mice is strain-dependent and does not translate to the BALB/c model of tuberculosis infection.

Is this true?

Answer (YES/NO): YES